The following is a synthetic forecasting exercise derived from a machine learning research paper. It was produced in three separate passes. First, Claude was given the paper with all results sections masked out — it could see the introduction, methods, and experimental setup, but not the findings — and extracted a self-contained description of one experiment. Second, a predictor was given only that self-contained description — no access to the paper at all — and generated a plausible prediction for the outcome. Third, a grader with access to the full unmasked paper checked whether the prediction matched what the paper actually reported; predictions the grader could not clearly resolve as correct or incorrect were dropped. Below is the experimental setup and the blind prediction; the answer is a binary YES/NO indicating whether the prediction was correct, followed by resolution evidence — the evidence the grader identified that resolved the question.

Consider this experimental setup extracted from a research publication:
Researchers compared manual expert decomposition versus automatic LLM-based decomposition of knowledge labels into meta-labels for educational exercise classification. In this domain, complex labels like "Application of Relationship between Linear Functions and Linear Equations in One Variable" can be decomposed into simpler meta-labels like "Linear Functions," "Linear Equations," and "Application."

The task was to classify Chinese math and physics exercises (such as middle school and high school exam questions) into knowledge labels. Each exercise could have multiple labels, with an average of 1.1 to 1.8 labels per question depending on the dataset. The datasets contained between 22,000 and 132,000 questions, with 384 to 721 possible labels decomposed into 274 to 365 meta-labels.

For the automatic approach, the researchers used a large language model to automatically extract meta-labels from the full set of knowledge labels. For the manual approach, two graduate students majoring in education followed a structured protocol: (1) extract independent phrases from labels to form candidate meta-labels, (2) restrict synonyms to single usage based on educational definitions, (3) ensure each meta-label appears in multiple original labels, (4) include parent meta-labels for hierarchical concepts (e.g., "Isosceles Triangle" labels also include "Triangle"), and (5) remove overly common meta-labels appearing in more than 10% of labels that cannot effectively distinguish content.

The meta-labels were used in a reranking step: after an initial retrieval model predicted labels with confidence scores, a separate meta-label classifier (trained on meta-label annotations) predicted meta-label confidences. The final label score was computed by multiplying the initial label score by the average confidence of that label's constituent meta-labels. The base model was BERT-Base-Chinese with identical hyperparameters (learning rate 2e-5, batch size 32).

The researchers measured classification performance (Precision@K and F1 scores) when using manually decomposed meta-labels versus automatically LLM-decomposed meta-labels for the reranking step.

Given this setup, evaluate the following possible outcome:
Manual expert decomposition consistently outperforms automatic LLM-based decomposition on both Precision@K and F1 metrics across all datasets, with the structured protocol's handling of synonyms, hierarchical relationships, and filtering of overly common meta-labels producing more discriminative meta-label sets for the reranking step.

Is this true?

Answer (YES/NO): NO